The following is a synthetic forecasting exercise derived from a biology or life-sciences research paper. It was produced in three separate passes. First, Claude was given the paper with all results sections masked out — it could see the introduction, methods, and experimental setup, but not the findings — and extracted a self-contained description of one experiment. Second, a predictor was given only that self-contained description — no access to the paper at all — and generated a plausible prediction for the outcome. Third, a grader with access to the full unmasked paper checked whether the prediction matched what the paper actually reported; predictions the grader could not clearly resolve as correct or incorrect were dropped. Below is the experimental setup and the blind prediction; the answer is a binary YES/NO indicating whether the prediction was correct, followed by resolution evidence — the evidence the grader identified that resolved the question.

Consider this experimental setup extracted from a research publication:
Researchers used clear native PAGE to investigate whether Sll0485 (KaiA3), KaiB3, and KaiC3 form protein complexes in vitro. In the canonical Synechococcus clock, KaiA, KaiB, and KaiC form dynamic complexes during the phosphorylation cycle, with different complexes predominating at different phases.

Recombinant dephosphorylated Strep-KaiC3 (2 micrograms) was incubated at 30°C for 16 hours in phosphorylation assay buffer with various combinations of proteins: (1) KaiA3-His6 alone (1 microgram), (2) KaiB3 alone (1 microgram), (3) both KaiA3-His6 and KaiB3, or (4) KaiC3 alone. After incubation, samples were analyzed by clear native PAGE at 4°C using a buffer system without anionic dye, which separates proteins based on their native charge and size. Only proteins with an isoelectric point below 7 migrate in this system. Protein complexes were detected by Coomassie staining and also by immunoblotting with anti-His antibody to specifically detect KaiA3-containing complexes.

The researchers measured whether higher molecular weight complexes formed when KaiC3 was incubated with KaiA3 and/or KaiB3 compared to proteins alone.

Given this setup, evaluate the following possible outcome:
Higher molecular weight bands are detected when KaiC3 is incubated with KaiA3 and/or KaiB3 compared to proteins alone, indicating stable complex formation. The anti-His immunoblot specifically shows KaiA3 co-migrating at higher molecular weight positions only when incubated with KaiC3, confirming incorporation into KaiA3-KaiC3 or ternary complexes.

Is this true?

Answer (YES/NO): NO